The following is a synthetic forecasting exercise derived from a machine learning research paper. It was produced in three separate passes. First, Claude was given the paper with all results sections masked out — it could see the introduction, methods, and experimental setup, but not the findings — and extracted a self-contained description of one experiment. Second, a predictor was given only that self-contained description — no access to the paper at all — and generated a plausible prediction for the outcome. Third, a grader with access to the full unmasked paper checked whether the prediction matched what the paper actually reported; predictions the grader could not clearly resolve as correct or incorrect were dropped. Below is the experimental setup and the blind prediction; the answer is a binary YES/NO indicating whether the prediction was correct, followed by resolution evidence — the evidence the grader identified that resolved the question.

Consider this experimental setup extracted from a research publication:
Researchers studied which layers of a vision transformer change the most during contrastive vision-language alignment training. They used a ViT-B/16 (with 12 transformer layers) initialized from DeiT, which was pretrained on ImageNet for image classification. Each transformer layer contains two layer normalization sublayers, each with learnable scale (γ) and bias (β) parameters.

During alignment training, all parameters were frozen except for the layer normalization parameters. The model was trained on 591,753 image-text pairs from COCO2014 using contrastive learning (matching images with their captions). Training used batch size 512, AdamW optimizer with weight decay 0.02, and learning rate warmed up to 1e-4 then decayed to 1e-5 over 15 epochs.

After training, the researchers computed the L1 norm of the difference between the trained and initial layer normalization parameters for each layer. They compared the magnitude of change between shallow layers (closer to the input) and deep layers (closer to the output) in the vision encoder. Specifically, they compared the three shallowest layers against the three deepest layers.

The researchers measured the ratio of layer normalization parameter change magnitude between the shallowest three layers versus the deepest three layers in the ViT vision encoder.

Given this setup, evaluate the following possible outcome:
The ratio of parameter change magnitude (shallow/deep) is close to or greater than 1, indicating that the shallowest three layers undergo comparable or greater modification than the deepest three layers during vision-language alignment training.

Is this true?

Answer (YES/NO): NO